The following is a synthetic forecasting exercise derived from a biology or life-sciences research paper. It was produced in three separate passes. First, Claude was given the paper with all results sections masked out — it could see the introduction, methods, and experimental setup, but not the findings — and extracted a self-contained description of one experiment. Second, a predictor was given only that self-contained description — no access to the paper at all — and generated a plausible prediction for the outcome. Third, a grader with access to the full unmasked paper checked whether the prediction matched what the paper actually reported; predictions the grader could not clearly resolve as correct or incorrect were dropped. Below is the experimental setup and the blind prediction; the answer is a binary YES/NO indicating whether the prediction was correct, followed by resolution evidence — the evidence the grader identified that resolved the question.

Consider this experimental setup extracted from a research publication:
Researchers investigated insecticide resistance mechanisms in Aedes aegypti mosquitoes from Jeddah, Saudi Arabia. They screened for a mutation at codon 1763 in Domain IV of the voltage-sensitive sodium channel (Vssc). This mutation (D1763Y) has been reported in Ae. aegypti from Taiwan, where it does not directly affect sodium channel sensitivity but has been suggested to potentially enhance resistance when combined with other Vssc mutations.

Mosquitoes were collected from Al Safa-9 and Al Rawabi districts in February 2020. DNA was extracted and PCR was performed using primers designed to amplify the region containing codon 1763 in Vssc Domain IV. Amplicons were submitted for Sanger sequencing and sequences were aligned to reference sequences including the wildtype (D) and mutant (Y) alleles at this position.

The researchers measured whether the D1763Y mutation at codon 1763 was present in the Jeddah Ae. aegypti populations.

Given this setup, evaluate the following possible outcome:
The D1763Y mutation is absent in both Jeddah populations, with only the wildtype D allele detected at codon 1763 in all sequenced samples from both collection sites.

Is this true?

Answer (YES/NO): YES